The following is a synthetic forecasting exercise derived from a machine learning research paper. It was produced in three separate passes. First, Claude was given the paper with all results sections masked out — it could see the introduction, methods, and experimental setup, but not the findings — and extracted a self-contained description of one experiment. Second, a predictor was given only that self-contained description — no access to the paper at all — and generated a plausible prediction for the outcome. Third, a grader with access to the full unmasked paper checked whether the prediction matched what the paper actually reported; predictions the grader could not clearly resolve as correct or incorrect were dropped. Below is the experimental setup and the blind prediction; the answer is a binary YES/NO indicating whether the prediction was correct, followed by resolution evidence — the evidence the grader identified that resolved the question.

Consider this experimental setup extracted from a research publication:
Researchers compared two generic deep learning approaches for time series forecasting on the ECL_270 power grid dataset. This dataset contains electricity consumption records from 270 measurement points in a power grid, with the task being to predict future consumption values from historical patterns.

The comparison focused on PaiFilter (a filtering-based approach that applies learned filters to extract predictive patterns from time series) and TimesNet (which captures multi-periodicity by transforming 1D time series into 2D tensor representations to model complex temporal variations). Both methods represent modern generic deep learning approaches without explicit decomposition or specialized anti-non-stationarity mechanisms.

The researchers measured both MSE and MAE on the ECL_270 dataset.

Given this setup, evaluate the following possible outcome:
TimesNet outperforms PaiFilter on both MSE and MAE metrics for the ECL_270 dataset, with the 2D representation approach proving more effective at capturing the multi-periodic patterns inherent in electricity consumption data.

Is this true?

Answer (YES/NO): NO